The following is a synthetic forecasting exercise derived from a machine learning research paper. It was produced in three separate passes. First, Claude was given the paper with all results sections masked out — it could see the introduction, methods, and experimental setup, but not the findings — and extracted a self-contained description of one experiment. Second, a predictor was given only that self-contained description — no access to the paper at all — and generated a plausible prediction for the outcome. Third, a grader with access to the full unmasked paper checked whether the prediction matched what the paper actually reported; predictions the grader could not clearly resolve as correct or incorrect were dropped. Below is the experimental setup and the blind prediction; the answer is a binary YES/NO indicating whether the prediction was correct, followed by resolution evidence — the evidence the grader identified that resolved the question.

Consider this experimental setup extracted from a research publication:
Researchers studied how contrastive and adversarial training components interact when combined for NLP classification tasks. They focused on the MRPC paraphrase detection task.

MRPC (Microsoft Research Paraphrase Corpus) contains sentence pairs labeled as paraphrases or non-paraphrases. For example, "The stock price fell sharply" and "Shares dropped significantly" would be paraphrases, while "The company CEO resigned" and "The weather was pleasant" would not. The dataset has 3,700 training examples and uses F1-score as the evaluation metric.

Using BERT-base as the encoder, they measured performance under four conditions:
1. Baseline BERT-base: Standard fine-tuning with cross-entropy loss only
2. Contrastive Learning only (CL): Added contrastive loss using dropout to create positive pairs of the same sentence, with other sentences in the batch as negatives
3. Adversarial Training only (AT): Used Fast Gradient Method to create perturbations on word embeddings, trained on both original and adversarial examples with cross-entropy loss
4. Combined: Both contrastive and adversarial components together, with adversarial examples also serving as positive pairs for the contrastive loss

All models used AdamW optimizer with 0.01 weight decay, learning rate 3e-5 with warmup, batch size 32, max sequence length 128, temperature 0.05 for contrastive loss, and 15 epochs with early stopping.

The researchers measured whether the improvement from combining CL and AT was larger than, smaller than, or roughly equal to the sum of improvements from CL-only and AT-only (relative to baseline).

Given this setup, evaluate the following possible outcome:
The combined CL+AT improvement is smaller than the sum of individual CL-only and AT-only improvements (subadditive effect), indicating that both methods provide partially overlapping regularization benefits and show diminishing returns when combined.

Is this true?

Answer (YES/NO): YES